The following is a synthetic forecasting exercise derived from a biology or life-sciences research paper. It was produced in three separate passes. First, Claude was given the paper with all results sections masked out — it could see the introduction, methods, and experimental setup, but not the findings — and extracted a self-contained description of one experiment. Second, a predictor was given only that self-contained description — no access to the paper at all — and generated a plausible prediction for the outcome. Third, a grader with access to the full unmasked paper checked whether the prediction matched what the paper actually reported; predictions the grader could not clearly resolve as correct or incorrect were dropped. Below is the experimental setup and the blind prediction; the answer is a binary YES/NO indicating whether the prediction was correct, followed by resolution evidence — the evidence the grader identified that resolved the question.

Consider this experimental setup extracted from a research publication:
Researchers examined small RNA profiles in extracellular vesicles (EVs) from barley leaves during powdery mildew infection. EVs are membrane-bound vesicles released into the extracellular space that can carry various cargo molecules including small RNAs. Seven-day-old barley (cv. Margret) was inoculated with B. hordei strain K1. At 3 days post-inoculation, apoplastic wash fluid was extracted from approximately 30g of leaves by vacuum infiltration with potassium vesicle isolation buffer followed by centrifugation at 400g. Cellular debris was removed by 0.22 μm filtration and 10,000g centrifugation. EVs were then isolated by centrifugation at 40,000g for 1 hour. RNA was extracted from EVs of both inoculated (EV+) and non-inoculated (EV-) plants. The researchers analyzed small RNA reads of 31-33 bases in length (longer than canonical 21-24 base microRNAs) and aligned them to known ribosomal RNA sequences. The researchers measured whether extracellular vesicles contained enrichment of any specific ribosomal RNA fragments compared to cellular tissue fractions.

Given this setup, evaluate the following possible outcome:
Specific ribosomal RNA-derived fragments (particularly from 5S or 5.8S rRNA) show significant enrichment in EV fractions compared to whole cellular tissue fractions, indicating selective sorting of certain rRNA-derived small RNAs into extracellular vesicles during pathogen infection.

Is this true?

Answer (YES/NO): YES